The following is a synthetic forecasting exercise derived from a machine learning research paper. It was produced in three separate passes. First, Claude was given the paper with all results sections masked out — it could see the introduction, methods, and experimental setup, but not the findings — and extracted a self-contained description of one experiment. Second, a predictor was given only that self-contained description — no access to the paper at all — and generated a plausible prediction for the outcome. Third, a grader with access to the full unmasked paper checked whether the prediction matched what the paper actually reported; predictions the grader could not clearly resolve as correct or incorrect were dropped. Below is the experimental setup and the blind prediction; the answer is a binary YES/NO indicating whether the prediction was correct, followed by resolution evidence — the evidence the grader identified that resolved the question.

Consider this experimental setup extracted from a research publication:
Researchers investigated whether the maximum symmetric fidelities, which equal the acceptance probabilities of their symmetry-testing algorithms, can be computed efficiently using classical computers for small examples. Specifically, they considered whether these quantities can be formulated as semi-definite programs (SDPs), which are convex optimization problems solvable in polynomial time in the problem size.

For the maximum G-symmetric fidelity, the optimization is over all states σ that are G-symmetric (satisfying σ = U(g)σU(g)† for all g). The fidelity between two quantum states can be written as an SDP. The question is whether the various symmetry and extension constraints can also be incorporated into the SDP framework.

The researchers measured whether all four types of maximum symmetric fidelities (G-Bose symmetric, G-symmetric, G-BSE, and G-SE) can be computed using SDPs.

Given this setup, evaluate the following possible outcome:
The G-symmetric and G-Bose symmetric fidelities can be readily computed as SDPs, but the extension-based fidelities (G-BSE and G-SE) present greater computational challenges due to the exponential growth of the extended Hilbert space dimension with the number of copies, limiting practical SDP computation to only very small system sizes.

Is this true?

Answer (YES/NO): NO